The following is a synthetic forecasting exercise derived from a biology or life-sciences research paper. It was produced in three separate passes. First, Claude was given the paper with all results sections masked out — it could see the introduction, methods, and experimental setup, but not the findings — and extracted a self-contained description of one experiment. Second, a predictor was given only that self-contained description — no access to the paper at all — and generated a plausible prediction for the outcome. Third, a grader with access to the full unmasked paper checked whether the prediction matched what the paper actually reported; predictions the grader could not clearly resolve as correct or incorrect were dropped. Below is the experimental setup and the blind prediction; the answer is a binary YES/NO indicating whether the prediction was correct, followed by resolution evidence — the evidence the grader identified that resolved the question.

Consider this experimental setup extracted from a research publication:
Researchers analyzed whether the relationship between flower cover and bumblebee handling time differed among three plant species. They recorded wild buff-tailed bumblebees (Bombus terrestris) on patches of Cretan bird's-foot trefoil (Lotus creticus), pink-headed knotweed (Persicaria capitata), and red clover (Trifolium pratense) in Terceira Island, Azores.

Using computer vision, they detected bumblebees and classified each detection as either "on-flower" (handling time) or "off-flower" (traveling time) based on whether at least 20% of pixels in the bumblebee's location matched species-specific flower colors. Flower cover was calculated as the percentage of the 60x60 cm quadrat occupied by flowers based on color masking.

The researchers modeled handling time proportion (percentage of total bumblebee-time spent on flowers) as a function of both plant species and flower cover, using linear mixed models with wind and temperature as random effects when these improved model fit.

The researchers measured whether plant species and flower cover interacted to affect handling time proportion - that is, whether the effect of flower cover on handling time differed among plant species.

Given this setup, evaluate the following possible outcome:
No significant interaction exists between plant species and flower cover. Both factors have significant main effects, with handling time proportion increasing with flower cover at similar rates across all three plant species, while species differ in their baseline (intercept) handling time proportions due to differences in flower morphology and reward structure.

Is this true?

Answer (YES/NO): NO